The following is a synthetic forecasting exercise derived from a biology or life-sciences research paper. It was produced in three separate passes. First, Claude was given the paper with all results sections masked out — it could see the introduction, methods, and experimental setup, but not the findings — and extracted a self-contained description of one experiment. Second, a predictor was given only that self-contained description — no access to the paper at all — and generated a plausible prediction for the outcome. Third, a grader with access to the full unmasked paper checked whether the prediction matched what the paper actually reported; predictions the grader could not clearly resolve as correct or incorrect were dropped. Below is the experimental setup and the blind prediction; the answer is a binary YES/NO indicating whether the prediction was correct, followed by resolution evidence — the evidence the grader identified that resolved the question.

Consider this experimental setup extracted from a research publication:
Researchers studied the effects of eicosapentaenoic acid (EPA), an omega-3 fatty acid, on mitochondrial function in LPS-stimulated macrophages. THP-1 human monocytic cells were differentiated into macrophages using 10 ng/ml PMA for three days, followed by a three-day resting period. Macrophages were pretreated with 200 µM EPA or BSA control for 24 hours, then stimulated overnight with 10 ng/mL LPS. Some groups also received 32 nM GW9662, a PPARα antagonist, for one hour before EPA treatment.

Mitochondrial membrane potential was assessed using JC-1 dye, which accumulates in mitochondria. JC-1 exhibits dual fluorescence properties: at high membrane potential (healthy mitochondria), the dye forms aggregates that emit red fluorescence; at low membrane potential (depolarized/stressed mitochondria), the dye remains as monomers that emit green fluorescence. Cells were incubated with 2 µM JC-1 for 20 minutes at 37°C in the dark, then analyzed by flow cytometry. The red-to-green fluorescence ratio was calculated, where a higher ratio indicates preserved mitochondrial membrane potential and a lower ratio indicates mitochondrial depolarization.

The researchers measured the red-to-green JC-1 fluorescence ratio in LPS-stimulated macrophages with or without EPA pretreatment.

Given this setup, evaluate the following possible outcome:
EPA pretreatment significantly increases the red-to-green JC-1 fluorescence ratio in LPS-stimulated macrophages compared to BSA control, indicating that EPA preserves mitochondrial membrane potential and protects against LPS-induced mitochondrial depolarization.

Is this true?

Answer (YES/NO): YES